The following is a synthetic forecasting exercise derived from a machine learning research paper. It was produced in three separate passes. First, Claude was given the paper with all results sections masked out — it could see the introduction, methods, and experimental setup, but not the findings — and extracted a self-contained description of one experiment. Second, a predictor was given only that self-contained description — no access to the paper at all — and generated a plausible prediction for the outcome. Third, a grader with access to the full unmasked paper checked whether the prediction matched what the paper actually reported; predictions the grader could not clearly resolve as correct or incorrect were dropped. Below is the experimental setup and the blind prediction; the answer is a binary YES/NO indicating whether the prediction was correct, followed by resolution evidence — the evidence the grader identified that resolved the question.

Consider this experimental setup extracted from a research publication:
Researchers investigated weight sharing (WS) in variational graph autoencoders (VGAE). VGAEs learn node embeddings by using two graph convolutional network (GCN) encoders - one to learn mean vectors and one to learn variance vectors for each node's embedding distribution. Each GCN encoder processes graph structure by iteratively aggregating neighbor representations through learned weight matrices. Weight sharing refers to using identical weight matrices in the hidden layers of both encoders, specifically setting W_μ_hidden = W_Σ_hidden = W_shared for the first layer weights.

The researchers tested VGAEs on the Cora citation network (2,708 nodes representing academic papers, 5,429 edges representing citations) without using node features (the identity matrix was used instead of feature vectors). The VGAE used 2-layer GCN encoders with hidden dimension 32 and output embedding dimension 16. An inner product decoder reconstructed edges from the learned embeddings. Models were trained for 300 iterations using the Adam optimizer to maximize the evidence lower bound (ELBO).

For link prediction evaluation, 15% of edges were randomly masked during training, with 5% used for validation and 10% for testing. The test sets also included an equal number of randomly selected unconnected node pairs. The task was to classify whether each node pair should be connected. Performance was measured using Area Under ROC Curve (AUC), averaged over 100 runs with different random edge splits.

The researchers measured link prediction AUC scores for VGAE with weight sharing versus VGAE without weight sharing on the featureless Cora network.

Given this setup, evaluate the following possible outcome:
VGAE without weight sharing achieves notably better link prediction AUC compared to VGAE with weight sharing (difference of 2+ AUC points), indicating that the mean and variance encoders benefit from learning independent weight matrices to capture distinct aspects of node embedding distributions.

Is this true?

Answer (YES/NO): NO